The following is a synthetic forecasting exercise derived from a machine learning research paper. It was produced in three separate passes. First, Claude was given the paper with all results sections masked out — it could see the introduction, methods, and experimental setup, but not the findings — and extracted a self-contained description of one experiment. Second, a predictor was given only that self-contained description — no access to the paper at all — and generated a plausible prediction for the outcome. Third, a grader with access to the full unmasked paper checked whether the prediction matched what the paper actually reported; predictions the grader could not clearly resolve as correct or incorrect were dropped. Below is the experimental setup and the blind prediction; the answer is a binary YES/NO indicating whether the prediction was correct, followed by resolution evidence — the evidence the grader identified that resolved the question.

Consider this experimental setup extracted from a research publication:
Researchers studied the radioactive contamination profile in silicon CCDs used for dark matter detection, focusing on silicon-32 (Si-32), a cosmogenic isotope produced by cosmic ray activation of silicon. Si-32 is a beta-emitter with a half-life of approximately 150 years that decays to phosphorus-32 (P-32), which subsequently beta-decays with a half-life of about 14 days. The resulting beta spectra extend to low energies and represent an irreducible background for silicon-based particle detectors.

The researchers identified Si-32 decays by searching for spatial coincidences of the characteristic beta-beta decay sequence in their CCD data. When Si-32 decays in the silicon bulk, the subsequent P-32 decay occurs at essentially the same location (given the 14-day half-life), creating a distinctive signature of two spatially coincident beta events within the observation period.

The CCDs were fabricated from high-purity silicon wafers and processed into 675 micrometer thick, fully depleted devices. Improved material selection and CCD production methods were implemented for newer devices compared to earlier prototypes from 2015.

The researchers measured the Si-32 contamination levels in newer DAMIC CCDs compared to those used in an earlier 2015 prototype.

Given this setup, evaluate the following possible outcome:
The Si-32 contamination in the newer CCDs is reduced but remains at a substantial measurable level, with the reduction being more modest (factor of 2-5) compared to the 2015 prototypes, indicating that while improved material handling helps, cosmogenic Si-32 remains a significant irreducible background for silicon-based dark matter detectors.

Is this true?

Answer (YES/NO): NO